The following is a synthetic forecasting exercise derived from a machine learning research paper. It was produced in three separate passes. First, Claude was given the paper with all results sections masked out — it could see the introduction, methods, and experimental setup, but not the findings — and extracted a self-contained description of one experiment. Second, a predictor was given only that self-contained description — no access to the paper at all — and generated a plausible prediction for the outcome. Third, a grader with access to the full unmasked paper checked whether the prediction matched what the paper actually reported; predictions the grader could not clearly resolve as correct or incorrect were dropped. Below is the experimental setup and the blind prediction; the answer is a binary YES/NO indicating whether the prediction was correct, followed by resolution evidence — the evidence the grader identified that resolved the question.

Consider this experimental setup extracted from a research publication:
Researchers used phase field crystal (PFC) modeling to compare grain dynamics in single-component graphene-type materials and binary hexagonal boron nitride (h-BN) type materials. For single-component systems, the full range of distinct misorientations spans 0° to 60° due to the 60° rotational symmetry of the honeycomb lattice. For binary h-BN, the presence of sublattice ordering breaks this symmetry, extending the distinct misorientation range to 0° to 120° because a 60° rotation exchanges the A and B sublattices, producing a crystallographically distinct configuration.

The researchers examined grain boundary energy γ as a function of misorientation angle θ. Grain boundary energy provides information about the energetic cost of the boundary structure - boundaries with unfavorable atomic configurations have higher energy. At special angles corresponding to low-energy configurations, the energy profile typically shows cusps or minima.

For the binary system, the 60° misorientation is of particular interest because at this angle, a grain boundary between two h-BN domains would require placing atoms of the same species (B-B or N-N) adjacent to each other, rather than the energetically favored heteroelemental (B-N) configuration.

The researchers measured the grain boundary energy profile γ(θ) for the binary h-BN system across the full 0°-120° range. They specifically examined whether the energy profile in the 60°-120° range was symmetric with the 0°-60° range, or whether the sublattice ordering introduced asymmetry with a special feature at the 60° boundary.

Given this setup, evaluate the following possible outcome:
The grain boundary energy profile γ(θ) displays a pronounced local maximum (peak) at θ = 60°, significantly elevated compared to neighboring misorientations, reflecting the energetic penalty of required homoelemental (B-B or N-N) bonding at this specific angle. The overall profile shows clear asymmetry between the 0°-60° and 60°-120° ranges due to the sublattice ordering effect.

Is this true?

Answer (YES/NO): NO